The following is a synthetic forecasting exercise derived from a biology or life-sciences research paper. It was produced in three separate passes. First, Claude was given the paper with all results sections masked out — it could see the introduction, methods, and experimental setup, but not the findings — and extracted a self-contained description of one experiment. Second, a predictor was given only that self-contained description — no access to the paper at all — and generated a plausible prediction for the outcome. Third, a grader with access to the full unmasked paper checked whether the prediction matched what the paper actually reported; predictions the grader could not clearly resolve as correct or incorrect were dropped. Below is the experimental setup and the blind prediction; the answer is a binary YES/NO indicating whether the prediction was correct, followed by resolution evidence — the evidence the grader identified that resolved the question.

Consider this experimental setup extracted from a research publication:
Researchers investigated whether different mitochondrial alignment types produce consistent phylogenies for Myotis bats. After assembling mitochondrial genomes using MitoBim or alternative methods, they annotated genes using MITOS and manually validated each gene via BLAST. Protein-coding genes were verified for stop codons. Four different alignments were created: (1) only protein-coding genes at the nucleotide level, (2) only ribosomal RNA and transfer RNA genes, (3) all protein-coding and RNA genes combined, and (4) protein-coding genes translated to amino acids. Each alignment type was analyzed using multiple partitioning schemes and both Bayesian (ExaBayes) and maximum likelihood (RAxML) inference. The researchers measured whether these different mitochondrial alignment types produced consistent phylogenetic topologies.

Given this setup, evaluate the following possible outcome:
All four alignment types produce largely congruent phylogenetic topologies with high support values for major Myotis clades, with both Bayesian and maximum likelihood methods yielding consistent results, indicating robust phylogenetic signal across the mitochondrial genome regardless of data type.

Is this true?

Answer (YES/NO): NO